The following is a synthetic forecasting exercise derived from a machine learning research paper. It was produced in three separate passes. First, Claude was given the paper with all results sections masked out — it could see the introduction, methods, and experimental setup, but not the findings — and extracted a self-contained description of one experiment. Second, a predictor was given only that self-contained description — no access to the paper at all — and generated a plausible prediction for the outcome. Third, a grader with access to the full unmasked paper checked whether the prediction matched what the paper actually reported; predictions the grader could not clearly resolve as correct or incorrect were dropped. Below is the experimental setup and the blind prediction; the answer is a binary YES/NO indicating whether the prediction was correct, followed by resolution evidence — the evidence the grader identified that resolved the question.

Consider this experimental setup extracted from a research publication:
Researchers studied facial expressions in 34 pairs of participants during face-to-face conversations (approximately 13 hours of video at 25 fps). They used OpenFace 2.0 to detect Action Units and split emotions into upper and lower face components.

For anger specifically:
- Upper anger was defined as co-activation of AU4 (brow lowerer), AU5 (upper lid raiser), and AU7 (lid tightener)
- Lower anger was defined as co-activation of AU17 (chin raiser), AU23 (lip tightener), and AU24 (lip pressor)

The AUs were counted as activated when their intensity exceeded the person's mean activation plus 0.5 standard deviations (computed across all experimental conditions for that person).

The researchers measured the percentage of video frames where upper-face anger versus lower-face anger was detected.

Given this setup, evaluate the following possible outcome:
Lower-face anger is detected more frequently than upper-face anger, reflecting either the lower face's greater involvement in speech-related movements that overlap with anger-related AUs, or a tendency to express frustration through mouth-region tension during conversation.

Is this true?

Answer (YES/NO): YES